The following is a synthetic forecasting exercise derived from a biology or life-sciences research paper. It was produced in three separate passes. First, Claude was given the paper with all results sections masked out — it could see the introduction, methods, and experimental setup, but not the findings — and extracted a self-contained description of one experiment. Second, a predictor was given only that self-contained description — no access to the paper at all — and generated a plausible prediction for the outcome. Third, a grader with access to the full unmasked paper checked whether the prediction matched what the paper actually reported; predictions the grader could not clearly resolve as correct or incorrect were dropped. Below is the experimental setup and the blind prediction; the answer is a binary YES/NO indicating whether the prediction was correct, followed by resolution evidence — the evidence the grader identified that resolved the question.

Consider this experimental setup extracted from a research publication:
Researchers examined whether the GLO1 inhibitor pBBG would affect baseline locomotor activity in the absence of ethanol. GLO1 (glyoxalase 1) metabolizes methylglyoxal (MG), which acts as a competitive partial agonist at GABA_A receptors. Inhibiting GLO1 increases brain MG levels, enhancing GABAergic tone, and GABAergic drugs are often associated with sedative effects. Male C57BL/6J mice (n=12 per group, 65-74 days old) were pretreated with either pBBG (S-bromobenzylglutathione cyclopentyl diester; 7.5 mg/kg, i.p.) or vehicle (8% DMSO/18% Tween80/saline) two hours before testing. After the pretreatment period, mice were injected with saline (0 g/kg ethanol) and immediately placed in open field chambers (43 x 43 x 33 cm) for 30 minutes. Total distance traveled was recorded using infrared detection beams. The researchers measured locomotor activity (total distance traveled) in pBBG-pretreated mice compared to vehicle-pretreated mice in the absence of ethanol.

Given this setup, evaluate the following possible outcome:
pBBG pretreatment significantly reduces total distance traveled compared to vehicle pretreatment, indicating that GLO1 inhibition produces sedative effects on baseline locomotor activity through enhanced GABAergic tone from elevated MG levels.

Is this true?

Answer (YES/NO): NO